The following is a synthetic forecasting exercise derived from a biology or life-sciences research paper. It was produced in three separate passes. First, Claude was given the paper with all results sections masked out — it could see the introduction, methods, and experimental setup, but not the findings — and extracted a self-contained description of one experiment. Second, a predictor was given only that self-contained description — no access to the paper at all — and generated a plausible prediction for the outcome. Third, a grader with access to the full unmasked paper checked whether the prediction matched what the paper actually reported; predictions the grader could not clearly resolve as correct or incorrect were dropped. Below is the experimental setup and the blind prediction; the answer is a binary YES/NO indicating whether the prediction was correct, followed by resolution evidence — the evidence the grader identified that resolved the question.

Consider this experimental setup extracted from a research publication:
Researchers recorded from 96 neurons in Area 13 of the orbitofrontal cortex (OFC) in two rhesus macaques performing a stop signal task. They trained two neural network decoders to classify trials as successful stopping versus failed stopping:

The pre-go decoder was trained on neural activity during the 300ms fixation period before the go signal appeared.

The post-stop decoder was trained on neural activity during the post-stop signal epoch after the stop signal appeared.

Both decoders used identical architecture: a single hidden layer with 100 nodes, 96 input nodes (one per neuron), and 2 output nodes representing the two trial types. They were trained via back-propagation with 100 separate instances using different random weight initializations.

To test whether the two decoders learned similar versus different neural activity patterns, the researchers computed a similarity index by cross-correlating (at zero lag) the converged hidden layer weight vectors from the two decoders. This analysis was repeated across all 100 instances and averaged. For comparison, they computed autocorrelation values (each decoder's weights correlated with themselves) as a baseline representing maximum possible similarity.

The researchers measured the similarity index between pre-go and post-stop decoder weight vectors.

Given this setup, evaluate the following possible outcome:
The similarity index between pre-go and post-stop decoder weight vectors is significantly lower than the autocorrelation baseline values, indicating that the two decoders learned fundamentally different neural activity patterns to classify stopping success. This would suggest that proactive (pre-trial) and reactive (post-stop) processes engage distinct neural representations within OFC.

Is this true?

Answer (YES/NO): YES